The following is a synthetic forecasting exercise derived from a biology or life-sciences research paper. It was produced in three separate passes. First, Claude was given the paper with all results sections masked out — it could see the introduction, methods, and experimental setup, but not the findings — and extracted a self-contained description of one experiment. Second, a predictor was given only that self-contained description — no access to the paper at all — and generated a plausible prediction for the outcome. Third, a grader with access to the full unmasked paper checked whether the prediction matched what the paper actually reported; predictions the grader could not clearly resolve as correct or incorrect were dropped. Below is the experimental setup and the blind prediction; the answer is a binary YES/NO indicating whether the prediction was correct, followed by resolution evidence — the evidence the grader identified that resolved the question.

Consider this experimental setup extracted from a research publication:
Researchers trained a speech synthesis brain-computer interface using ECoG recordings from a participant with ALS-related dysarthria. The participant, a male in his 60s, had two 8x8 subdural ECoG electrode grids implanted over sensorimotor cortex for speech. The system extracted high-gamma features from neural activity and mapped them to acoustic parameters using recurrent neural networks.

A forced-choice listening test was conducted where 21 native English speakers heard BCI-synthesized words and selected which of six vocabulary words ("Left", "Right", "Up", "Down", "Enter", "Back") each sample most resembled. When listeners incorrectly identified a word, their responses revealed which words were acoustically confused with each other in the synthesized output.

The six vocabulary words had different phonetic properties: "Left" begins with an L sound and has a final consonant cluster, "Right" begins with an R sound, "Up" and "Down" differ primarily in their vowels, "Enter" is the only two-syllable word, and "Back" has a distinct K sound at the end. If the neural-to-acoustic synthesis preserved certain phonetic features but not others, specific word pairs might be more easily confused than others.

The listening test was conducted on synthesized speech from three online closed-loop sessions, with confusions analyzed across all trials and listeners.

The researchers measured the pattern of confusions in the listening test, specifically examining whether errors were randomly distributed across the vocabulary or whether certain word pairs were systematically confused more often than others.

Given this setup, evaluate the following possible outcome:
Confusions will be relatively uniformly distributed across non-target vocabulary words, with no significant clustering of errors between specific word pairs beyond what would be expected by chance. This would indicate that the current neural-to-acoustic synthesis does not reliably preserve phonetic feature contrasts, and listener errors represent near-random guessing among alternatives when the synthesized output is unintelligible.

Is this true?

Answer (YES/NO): NO